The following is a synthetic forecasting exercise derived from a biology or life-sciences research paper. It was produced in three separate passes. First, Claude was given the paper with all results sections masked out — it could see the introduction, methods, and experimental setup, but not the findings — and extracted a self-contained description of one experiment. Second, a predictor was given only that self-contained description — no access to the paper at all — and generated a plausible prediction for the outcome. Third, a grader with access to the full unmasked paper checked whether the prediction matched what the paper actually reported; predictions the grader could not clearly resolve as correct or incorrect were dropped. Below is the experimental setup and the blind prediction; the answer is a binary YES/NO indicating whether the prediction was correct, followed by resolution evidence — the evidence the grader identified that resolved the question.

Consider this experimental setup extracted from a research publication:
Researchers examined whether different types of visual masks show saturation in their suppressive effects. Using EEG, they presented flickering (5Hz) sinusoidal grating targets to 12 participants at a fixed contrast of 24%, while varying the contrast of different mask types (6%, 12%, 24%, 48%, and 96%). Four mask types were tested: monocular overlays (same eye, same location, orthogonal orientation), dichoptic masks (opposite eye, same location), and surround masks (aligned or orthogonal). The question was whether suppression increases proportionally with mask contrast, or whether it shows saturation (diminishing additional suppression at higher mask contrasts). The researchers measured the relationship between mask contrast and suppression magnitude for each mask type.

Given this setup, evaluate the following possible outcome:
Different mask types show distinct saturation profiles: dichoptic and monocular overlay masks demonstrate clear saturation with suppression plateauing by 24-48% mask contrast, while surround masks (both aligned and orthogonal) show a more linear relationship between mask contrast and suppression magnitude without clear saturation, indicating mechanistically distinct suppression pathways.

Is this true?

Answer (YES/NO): NO